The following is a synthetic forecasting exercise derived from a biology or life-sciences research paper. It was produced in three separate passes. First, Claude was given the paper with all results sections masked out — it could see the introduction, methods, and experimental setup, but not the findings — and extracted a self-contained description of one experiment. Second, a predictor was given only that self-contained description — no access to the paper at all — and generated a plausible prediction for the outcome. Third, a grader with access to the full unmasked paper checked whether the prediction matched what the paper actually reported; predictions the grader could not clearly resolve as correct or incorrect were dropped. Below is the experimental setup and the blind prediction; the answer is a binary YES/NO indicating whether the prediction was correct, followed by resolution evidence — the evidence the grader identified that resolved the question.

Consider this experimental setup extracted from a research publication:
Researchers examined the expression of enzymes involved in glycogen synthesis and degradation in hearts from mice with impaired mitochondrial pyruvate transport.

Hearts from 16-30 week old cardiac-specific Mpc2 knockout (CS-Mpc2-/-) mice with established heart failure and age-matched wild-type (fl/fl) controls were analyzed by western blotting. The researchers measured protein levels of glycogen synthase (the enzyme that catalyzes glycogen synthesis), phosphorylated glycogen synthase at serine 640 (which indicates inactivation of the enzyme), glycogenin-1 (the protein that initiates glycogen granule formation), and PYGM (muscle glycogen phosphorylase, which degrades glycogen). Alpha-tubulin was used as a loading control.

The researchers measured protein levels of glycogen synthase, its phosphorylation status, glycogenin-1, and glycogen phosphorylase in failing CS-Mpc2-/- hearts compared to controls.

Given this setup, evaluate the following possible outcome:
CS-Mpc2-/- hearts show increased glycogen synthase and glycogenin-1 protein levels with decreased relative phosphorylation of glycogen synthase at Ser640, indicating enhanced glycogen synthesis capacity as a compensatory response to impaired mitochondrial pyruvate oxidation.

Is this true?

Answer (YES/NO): NO